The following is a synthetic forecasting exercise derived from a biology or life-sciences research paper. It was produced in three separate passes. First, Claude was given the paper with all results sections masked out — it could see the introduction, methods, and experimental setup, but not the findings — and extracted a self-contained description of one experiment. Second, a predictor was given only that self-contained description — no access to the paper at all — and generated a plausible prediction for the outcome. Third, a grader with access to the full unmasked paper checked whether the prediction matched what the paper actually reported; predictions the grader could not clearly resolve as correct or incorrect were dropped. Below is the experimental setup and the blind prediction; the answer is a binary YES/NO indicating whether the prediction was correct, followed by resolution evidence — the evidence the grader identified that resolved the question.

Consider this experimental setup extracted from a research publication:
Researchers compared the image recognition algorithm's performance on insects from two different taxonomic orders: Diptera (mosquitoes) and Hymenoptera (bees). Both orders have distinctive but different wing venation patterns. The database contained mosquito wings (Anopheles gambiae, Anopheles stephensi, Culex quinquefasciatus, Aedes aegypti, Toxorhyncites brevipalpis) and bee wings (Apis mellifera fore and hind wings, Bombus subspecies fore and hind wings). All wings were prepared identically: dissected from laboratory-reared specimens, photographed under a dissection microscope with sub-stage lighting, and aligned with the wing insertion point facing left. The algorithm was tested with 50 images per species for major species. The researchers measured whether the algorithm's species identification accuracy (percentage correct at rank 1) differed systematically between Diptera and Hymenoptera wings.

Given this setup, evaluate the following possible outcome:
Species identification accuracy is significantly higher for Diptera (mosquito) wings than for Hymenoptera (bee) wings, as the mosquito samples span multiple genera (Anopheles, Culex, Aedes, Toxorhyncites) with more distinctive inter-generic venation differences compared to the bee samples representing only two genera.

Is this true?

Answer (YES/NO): NO